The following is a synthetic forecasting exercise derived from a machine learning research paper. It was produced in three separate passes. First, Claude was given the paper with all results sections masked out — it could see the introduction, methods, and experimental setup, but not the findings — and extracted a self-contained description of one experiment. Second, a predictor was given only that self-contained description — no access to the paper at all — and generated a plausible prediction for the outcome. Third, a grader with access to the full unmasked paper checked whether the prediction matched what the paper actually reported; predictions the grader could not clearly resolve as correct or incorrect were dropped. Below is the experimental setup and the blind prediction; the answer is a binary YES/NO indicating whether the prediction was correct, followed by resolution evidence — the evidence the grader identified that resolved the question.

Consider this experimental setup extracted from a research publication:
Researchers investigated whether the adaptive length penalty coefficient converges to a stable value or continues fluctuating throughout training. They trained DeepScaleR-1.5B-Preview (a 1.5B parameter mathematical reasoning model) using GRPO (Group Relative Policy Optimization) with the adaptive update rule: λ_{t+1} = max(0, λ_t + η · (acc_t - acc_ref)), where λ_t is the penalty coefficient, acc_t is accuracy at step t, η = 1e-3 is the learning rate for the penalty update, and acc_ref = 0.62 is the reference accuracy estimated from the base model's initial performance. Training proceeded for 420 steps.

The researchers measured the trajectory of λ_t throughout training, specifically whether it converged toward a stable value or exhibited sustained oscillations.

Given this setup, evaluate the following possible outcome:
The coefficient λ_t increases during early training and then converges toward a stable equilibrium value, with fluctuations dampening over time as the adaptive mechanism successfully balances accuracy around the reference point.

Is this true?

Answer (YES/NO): YES